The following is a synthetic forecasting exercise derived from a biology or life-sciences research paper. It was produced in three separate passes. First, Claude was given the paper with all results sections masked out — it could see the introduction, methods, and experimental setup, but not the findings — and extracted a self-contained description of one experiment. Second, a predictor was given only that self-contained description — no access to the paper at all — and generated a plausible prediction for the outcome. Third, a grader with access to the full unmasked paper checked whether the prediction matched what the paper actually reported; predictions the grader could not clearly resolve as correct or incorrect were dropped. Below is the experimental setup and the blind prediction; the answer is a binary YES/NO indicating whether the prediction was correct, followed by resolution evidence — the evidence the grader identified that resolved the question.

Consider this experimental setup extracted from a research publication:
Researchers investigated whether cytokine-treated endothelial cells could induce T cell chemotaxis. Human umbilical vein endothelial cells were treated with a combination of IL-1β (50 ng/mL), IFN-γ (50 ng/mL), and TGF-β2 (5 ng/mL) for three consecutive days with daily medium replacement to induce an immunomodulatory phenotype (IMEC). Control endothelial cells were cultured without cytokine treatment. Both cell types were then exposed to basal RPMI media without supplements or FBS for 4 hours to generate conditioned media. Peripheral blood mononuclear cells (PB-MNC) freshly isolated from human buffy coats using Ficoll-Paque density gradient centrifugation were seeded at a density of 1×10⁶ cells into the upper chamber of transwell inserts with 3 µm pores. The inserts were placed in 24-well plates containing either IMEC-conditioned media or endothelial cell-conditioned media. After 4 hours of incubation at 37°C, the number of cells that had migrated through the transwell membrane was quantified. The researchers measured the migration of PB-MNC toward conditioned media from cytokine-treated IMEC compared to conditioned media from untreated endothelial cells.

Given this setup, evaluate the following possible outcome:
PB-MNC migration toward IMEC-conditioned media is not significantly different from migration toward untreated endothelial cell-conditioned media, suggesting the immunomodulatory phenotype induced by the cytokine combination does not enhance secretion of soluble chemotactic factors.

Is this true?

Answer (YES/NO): NO